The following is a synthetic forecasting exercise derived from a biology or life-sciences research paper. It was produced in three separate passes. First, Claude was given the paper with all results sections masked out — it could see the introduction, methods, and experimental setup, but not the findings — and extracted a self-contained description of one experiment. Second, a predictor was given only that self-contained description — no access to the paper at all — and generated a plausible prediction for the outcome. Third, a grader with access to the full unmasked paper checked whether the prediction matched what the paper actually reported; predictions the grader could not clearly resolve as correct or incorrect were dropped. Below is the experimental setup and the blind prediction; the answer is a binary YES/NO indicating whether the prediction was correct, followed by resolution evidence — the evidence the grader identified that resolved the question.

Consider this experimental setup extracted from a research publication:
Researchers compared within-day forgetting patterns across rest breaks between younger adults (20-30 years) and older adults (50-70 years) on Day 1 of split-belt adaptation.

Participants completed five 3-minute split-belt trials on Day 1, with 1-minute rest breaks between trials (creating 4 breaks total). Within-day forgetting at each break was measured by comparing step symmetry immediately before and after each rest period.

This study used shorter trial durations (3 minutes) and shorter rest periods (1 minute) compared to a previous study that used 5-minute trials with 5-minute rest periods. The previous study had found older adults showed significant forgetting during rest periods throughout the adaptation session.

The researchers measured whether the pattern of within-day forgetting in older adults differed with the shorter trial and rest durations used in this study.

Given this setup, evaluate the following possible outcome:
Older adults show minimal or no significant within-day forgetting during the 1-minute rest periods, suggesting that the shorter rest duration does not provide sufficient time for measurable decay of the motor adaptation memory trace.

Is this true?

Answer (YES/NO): NO